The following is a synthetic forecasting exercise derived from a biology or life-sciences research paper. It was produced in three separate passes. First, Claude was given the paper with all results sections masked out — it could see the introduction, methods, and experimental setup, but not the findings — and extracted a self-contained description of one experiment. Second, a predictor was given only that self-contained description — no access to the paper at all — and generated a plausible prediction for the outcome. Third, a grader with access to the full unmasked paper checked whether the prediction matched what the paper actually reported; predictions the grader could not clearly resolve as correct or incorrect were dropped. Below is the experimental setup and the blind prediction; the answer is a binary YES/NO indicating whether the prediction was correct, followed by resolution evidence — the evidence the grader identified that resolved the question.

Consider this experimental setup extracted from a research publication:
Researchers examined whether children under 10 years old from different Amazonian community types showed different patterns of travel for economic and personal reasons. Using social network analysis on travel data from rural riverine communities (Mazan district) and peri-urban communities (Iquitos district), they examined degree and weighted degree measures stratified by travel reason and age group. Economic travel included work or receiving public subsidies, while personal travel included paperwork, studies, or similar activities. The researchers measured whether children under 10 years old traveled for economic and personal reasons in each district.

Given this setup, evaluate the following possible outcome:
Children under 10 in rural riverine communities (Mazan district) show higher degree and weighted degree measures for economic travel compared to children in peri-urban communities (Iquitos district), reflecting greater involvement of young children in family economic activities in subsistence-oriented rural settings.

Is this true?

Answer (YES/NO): YES